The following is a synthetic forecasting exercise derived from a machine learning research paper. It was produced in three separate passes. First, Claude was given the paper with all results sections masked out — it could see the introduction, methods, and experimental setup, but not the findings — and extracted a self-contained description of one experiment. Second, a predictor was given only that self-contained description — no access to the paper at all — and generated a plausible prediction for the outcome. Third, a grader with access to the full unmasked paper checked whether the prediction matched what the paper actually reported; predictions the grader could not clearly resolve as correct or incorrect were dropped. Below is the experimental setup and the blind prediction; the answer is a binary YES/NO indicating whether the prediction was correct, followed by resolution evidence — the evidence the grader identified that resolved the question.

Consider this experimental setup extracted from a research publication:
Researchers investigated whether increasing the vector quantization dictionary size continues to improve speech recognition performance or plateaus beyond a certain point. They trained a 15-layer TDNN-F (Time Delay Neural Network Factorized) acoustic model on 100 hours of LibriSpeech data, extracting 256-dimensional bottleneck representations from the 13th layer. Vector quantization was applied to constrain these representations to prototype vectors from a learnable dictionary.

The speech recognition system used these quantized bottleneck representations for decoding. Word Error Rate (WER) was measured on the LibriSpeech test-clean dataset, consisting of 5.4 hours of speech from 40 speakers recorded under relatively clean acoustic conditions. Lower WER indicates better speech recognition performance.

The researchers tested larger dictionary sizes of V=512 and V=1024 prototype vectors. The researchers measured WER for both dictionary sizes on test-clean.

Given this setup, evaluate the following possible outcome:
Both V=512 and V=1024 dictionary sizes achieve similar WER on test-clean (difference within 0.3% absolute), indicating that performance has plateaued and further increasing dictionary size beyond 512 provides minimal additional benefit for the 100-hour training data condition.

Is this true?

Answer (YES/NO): NO